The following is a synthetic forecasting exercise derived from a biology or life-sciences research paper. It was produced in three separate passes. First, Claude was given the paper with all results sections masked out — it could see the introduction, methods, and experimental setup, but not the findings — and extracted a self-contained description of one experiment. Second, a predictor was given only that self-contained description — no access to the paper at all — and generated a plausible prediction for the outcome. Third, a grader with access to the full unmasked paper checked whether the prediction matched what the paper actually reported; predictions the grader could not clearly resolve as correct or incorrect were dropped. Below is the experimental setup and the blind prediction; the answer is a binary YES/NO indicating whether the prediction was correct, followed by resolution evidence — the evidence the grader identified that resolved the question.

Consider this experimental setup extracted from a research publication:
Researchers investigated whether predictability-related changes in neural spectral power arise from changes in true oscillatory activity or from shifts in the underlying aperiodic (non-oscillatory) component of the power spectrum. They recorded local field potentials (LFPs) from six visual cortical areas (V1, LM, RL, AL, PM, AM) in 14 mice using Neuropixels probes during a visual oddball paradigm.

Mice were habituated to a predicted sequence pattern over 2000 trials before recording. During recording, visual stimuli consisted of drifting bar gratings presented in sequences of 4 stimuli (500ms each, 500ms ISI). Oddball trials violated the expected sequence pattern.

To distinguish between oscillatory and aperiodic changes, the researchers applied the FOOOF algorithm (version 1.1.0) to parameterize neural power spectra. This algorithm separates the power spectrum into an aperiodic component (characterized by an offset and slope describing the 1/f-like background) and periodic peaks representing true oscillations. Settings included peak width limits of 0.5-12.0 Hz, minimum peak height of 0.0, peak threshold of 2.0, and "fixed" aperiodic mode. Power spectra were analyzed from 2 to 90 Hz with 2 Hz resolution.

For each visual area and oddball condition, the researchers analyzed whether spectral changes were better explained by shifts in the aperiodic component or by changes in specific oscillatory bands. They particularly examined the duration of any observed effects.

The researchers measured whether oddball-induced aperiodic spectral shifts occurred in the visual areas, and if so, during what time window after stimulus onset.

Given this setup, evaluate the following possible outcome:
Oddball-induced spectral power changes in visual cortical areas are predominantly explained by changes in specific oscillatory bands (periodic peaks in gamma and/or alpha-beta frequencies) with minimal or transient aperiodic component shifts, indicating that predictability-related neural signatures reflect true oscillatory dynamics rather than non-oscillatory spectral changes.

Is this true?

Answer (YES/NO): YES